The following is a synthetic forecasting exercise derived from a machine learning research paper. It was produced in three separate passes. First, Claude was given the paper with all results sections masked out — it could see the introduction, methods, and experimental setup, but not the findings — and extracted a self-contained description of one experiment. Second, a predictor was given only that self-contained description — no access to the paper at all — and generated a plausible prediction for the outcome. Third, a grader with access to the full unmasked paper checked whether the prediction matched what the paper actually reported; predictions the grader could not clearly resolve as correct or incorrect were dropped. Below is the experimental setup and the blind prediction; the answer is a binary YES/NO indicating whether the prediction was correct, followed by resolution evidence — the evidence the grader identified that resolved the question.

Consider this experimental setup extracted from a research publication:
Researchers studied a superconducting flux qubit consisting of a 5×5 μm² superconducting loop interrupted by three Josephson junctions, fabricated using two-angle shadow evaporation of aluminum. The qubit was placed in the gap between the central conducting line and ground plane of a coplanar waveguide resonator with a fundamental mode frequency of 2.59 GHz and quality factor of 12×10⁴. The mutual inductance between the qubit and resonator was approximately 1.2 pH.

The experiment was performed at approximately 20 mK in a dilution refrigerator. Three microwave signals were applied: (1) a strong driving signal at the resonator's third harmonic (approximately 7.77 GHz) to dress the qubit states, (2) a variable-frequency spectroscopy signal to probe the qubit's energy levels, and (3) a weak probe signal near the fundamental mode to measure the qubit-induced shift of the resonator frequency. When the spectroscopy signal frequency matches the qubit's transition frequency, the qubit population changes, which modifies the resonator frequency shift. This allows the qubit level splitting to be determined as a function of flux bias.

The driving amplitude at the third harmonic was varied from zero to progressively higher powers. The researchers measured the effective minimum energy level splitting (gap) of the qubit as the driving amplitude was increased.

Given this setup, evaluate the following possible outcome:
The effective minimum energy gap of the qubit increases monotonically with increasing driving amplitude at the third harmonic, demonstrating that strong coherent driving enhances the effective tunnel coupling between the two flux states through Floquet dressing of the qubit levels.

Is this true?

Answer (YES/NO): NO